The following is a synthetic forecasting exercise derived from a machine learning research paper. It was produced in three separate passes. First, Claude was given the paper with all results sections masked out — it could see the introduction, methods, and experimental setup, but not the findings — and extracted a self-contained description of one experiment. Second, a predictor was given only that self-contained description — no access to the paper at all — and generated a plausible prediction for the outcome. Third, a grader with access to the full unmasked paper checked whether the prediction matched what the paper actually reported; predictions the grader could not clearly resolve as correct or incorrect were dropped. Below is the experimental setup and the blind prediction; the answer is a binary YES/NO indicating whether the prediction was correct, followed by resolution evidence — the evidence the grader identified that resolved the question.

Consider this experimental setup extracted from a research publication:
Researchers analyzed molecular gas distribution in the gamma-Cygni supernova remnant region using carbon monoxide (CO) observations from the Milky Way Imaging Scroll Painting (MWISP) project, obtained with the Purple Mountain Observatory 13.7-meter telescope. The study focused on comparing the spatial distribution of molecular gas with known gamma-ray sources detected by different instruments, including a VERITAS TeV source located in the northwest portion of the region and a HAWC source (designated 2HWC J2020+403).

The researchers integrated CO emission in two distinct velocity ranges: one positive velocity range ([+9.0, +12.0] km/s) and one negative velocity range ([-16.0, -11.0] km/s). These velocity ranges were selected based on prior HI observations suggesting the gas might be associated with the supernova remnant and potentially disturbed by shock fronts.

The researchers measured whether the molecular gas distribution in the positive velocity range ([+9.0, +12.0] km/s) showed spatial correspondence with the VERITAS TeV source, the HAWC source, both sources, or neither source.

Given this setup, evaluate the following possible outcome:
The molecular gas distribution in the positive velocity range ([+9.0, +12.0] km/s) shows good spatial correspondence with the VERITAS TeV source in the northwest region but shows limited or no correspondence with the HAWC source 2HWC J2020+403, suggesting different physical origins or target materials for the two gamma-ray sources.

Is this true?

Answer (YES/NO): YES